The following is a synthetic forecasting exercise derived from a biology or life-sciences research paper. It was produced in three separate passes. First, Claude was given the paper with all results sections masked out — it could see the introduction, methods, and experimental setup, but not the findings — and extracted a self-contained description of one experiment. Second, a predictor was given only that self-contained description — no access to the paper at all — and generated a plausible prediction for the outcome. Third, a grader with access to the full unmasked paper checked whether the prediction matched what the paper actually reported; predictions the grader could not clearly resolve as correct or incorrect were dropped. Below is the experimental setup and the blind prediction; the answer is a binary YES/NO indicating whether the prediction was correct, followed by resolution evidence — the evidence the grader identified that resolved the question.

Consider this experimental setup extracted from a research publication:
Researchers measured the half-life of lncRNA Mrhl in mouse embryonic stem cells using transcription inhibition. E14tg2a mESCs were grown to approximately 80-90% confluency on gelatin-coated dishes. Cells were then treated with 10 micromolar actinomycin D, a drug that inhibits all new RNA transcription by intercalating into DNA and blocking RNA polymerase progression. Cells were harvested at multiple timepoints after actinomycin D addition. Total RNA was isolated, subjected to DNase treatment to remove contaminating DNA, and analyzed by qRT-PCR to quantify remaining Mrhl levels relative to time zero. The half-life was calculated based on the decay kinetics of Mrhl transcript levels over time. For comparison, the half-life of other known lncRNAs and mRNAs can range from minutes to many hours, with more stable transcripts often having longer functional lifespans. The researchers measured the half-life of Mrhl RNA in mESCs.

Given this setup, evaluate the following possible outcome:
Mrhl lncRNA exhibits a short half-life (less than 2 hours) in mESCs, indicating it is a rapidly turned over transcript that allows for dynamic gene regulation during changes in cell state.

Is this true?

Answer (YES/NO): NO